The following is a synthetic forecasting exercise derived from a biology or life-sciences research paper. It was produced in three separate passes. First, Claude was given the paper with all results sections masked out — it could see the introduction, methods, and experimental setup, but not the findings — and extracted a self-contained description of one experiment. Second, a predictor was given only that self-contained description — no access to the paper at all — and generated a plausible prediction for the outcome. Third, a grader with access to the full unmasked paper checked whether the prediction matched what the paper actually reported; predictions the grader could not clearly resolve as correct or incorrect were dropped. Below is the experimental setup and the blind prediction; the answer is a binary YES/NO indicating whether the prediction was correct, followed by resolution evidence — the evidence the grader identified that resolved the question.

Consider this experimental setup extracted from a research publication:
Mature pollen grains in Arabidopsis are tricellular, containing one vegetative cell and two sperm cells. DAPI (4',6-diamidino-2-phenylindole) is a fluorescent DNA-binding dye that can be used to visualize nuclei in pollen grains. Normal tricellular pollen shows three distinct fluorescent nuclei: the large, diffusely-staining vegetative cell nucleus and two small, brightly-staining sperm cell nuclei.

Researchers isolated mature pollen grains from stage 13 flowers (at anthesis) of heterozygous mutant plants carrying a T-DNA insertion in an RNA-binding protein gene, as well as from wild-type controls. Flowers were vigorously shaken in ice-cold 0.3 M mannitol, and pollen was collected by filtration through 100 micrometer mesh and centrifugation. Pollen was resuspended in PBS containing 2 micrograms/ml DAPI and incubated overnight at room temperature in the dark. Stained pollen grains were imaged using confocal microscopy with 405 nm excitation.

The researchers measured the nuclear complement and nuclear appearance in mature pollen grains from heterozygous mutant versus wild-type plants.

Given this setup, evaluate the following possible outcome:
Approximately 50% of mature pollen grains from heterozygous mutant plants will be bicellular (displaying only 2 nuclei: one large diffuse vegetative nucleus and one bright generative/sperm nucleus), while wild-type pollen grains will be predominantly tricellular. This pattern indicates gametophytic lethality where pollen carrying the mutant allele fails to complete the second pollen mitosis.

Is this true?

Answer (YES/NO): NO